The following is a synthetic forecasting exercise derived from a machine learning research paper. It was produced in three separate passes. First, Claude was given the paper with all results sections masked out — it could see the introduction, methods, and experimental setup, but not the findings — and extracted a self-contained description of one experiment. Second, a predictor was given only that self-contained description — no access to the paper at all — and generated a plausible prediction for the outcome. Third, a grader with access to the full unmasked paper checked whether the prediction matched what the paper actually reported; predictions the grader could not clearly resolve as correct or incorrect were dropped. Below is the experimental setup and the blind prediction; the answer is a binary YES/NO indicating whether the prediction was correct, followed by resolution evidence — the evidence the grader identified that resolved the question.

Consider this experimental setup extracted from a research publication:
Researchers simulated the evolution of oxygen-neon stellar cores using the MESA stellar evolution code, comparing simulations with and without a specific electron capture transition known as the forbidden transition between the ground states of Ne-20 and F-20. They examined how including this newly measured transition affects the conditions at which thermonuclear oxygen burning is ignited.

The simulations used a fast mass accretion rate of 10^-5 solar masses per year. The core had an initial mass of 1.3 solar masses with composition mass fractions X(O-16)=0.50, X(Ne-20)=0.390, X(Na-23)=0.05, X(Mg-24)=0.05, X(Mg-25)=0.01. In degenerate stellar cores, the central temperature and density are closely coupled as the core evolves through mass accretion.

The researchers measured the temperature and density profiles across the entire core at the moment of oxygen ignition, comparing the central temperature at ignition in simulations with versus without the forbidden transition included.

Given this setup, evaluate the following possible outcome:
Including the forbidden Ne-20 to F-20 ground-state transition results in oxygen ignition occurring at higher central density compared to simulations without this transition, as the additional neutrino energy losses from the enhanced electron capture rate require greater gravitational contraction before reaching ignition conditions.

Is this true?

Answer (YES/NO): NO